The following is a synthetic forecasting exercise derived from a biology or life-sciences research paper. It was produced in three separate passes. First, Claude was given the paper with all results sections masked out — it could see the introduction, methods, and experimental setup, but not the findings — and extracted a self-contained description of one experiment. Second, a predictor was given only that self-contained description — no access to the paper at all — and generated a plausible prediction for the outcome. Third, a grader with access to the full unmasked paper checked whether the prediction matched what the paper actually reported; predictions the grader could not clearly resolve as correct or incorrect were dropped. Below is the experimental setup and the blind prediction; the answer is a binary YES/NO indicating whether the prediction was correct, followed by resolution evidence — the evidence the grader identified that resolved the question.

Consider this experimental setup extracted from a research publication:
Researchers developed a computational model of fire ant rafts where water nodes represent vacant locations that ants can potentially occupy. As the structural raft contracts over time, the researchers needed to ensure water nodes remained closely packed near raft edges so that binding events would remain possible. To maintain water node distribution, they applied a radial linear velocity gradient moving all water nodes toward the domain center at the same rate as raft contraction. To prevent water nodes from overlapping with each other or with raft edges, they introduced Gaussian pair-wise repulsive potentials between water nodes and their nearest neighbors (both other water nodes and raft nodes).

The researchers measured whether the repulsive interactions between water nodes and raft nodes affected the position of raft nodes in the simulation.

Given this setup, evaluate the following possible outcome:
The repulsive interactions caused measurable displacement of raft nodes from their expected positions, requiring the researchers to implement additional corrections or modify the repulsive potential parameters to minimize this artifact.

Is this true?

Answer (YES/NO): NO